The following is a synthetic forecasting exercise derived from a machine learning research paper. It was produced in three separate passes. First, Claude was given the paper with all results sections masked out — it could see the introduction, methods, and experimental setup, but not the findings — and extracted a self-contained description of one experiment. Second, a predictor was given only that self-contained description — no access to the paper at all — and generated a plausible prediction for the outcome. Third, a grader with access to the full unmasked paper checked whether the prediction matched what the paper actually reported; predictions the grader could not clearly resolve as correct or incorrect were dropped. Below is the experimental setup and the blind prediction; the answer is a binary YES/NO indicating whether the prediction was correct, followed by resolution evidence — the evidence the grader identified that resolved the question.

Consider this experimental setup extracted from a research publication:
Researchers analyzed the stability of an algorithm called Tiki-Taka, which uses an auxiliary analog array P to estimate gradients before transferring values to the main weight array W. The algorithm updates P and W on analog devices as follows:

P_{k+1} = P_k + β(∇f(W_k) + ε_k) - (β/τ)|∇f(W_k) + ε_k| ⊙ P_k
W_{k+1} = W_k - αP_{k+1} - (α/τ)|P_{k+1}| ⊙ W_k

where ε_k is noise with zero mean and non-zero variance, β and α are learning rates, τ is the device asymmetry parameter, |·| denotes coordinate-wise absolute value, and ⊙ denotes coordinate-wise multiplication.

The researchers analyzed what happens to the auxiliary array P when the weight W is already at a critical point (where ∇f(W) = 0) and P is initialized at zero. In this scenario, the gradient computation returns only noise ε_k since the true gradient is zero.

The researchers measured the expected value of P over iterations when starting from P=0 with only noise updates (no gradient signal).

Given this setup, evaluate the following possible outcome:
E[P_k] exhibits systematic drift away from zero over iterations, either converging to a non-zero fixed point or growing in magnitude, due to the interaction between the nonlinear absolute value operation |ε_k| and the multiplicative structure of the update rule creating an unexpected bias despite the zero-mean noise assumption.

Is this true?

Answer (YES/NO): NO